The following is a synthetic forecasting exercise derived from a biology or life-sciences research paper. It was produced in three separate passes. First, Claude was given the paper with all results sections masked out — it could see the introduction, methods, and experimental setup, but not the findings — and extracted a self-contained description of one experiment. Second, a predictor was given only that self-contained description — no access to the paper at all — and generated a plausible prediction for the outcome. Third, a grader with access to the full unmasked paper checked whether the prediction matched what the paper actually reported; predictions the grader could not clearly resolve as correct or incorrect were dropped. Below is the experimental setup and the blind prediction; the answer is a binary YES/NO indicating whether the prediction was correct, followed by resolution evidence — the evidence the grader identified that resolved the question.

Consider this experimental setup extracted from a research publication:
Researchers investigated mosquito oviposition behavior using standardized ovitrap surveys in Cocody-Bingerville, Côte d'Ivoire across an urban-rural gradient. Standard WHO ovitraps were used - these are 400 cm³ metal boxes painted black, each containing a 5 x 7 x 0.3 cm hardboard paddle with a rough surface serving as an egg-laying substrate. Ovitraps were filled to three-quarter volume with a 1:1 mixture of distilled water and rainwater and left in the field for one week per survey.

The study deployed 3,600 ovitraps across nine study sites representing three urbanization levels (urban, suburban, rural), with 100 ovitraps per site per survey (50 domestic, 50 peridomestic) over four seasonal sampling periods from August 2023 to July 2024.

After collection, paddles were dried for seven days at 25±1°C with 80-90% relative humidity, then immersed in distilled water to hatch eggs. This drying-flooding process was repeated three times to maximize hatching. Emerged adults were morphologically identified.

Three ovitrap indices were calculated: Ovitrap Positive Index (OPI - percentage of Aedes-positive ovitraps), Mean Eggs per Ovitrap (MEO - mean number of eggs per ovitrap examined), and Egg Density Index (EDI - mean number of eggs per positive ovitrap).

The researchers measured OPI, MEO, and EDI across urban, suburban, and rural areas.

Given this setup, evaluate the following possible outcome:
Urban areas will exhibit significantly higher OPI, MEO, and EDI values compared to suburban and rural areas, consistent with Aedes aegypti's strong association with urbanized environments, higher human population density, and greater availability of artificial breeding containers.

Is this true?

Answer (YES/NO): NO